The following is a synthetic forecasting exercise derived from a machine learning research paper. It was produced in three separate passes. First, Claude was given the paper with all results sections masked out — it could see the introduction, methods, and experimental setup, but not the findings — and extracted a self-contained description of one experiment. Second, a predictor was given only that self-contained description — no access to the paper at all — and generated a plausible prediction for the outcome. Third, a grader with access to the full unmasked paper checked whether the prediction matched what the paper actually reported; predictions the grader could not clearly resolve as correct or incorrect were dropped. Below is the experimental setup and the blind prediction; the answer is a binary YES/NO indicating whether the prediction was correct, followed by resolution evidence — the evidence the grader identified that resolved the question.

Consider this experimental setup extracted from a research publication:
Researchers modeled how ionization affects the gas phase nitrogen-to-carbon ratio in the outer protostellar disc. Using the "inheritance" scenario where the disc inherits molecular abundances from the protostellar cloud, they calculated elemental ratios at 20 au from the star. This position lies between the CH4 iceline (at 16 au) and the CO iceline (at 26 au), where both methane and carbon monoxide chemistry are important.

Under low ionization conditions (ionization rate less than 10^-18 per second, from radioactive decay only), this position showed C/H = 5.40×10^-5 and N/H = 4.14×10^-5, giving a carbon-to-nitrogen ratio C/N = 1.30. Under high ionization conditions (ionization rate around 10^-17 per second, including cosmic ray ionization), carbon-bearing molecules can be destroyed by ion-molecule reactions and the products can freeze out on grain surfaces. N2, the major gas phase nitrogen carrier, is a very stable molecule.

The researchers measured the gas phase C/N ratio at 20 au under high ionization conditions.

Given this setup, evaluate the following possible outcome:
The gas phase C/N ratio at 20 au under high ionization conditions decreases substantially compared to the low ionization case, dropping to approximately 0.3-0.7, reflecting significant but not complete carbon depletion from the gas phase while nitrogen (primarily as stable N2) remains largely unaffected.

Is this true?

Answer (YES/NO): NO